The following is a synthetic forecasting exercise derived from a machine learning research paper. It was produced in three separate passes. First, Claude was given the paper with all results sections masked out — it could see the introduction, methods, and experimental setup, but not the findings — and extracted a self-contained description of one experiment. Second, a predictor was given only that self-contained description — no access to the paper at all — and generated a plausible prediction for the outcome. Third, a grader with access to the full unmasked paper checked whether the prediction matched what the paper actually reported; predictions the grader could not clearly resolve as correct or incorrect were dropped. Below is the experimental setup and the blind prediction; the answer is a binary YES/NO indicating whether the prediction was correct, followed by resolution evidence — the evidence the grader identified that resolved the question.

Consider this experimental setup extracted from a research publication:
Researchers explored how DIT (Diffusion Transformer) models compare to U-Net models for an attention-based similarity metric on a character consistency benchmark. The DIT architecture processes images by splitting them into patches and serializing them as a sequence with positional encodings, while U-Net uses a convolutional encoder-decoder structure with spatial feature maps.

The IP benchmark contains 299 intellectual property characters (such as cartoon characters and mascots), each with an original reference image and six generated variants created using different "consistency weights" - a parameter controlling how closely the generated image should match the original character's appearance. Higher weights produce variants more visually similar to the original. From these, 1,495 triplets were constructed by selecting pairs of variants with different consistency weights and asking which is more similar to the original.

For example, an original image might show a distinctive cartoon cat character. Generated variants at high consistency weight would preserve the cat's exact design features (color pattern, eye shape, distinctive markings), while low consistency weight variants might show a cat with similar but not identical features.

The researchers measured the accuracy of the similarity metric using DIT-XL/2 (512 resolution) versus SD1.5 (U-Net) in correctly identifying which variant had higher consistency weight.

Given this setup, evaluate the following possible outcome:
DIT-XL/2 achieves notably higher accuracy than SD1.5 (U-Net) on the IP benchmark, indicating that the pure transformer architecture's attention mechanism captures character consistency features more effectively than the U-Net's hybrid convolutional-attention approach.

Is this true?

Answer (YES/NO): NO